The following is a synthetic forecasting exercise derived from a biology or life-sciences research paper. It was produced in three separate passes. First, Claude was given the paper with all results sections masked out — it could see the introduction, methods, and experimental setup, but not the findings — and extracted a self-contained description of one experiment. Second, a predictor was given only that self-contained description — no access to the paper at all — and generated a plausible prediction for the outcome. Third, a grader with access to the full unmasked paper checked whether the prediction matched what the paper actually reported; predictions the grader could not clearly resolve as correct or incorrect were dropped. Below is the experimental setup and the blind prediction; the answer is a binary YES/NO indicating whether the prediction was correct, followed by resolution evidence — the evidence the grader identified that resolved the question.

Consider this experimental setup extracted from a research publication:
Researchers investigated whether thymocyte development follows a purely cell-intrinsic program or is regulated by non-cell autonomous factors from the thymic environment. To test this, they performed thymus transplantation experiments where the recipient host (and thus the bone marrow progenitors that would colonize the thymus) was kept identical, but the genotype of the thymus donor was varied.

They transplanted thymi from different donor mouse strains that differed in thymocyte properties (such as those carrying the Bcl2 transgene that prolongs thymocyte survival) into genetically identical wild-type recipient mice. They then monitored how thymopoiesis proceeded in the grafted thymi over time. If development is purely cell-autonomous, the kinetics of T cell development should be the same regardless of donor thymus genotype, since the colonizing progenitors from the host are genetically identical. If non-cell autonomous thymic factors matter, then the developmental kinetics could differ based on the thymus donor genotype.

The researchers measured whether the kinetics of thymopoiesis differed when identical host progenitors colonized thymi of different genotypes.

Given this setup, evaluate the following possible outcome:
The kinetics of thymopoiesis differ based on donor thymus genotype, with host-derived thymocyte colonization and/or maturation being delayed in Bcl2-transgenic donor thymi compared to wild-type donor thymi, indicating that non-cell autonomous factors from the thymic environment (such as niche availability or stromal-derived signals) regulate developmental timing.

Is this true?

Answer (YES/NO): YES